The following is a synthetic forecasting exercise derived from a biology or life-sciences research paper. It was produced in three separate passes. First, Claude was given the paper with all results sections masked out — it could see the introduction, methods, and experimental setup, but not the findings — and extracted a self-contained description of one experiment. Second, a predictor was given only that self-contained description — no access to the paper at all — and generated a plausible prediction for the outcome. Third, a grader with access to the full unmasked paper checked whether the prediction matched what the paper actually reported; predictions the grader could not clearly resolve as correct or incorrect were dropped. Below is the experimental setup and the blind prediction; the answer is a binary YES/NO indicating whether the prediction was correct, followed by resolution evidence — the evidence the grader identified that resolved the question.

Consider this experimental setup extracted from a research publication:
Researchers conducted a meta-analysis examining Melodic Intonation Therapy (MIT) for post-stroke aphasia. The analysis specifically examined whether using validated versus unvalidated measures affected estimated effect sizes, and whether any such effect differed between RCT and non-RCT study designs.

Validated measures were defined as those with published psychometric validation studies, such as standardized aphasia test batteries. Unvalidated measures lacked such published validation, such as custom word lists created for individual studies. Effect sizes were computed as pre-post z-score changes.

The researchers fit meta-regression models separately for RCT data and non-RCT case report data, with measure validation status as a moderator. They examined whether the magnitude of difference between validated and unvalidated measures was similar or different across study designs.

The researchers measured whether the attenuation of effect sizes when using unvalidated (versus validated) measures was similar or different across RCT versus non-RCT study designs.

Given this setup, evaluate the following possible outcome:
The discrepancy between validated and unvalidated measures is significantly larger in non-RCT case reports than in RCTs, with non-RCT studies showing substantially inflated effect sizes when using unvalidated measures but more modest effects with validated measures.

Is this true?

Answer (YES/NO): NO